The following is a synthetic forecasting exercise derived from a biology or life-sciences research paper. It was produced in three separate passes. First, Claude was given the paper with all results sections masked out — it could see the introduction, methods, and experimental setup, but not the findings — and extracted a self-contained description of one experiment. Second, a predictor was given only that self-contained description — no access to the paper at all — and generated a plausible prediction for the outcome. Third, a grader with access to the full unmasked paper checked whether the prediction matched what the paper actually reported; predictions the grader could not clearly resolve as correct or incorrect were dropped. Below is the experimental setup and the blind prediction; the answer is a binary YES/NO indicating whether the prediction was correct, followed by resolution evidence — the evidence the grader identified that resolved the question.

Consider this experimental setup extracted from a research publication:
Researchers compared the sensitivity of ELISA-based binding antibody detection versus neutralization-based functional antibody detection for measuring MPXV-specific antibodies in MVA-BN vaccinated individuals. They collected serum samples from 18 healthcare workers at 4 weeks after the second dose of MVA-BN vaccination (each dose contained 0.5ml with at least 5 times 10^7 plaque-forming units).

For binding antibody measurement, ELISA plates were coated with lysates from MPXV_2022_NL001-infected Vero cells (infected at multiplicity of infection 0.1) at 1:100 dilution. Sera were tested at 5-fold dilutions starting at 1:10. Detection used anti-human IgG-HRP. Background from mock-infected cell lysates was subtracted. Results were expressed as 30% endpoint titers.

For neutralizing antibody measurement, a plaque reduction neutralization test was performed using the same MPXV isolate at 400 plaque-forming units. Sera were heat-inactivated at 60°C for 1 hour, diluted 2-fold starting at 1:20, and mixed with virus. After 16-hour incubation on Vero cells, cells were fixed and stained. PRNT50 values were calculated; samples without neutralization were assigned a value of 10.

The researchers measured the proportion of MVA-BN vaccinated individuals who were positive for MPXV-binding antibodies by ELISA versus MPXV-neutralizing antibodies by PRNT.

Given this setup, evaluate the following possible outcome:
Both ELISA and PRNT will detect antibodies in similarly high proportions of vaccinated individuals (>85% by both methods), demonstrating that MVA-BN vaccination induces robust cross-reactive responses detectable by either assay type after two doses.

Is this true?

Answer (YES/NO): NO